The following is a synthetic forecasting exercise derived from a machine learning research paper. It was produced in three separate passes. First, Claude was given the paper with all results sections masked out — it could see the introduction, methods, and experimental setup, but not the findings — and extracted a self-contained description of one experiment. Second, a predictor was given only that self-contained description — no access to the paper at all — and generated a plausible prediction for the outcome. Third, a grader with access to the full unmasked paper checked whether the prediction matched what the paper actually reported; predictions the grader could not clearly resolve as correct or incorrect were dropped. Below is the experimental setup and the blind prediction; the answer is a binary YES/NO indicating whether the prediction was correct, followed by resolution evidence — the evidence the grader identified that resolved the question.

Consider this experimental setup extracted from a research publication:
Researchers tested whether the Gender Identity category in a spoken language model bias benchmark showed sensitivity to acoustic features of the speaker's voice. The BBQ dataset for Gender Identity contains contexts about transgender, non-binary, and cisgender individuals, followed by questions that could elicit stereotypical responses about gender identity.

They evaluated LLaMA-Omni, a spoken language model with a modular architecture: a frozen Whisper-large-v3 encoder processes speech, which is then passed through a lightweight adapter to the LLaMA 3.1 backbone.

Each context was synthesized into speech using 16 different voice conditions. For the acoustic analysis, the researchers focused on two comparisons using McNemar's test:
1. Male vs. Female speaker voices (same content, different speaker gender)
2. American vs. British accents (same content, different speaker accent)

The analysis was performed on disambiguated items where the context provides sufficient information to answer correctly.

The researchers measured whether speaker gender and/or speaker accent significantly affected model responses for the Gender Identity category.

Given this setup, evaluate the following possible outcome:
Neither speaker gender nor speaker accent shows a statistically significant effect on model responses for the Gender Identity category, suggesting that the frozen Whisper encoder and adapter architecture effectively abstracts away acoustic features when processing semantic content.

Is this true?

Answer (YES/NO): NO